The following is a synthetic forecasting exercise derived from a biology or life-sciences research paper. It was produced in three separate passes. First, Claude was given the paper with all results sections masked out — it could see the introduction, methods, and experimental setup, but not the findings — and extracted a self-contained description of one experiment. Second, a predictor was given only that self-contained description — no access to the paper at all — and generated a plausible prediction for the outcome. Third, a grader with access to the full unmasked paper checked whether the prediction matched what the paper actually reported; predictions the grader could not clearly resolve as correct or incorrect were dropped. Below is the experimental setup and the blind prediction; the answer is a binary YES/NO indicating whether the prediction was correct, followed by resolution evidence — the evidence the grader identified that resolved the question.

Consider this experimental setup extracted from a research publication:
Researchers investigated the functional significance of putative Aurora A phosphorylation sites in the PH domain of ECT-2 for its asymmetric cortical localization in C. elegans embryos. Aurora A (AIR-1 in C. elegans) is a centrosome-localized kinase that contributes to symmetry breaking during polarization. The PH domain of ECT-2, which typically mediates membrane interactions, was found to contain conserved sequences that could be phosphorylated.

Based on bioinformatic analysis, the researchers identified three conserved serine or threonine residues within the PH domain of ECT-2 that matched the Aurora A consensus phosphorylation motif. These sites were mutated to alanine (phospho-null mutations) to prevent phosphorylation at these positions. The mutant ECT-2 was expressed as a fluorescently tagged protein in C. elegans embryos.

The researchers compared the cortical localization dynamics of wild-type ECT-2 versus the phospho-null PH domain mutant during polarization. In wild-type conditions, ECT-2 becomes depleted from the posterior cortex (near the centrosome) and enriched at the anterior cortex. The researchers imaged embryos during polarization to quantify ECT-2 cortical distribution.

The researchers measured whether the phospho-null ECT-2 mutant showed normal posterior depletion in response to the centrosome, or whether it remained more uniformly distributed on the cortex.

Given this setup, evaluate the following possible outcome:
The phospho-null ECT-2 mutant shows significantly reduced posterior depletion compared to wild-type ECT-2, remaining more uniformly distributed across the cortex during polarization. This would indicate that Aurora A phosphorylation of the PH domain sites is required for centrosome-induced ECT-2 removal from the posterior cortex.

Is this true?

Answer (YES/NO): NO